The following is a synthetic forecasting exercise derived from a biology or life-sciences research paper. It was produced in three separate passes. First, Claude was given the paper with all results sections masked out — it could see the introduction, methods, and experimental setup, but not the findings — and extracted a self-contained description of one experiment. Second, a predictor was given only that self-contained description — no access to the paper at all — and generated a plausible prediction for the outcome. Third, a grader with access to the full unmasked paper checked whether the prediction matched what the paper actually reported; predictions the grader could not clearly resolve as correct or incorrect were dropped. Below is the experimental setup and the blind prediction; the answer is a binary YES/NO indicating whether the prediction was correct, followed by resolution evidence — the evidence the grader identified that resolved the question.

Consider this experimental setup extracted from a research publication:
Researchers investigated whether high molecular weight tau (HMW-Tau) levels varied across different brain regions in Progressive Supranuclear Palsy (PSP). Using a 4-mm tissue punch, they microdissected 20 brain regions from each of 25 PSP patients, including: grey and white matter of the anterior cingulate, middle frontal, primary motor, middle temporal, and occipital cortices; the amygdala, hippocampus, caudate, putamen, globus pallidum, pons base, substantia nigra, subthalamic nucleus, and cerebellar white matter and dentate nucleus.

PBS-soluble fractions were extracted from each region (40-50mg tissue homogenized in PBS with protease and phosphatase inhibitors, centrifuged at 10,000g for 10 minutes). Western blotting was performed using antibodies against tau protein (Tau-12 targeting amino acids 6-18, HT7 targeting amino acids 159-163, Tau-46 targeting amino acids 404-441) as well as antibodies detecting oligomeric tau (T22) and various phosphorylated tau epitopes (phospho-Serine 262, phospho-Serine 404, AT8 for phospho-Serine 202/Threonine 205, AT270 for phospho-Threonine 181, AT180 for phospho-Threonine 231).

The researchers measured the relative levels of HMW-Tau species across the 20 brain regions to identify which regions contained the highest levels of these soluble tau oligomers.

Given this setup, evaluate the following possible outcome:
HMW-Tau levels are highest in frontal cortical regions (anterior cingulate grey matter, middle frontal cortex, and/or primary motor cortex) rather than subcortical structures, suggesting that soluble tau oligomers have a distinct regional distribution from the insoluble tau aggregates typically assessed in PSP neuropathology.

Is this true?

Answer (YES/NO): NO